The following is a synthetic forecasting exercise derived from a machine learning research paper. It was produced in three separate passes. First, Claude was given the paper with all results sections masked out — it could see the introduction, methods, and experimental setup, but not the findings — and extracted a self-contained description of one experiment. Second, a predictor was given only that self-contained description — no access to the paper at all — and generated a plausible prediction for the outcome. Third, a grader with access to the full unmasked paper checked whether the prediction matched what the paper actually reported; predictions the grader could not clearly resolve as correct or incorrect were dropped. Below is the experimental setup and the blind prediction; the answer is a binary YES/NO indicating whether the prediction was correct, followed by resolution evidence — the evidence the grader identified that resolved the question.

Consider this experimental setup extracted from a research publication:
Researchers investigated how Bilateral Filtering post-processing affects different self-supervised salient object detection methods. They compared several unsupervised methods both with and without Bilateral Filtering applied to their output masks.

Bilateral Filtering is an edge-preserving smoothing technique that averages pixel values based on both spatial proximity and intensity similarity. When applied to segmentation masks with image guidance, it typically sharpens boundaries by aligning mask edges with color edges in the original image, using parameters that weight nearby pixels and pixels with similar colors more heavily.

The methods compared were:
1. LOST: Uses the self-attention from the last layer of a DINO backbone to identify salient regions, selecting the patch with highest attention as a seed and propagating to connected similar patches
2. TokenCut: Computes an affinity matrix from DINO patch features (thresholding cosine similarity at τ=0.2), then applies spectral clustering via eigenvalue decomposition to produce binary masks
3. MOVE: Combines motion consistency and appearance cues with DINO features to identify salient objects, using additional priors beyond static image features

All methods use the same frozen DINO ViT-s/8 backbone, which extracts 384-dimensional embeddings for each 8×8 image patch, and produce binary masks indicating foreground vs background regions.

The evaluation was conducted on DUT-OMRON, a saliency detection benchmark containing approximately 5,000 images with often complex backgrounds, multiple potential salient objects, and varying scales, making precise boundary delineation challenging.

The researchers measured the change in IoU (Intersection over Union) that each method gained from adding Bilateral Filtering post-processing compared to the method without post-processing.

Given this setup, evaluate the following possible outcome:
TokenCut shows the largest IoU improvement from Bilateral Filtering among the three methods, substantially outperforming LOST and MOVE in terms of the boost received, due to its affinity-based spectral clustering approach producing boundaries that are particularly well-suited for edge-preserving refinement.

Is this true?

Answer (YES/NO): NO